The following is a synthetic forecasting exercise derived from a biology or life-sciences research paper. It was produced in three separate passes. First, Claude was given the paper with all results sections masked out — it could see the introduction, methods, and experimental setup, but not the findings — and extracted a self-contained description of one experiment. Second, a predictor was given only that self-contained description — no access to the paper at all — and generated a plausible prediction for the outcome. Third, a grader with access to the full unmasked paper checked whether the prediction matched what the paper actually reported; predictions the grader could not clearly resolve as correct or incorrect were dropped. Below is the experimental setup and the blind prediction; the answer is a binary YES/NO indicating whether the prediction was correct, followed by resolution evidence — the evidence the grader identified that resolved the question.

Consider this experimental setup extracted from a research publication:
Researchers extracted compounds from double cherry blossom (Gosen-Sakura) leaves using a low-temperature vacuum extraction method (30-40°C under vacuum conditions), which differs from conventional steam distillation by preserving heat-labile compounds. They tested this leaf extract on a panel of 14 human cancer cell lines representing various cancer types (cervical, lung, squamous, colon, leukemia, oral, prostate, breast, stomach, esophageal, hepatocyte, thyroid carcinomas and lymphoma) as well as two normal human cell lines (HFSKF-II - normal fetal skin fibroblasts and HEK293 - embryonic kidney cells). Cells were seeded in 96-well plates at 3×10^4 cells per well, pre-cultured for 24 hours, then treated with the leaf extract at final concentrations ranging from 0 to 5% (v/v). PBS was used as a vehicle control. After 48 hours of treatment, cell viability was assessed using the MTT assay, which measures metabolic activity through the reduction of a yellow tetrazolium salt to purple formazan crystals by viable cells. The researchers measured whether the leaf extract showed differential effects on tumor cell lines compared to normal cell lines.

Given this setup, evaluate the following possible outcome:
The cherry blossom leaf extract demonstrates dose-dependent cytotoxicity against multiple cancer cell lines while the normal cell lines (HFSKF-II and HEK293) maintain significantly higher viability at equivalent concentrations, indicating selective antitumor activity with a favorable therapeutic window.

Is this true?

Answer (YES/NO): NO